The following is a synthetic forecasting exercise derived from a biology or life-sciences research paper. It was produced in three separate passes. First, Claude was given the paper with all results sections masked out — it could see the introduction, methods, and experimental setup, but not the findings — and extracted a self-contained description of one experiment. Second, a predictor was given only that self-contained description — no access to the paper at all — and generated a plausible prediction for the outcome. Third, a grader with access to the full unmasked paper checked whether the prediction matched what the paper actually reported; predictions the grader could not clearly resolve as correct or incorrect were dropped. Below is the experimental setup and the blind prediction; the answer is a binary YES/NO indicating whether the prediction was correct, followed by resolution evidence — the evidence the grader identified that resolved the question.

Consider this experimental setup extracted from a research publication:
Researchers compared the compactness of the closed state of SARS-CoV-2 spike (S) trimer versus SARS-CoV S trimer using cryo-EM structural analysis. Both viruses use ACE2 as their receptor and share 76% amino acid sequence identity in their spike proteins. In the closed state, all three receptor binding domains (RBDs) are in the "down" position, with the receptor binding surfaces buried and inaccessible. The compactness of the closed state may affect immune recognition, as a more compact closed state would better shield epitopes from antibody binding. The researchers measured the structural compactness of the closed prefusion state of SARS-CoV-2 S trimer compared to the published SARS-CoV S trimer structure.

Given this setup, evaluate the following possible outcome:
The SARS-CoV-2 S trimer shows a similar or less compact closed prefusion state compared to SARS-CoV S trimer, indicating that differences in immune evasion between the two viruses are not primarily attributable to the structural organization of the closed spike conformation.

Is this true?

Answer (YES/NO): NO